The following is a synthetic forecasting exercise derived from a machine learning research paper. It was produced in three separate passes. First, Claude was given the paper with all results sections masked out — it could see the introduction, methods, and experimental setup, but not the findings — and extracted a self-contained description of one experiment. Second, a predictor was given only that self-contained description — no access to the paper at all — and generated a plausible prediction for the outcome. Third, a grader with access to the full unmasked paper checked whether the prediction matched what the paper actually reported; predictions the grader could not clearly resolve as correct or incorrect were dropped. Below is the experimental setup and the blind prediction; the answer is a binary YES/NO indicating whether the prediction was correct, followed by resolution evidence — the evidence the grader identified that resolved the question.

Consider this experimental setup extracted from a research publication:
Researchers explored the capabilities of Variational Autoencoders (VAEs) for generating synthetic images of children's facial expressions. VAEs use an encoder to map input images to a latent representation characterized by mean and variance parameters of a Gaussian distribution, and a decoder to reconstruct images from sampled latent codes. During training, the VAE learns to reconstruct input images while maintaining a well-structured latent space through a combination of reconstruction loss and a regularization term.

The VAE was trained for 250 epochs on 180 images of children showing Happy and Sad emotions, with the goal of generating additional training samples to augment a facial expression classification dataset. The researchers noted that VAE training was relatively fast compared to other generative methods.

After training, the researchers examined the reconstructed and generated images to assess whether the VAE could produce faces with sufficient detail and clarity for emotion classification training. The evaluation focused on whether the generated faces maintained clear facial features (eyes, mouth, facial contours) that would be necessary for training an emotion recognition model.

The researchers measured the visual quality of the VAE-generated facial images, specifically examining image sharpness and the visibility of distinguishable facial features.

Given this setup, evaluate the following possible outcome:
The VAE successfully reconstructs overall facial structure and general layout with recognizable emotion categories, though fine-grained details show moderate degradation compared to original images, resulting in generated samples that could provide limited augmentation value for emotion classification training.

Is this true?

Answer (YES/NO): NO